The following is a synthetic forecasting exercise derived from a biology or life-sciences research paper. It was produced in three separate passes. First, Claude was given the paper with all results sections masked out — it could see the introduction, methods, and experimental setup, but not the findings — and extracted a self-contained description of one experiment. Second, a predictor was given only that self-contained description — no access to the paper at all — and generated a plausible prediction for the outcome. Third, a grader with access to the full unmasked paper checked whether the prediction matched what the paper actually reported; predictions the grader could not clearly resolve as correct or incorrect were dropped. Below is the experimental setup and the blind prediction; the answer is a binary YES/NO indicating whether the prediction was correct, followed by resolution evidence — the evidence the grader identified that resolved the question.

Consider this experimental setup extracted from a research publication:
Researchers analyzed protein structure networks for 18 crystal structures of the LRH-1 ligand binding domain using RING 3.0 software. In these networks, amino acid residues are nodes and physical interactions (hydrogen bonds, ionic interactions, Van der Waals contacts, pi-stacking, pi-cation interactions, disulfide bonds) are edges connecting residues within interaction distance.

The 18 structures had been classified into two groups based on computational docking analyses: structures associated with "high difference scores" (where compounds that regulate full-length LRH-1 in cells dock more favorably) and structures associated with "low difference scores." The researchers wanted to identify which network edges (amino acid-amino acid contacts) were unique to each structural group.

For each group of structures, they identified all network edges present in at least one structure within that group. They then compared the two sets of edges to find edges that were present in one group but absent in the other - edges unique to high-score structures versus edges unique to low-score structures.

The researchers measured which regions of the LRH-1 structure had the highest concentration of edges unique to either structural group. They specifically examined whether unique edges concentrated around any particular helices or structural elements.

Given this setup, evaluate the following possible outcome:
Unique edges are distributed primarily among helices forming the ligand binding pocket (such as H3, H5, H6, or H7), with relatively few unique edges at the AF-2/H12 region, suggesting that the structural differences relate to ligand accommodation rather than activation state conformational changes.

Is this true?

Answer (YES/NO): YES